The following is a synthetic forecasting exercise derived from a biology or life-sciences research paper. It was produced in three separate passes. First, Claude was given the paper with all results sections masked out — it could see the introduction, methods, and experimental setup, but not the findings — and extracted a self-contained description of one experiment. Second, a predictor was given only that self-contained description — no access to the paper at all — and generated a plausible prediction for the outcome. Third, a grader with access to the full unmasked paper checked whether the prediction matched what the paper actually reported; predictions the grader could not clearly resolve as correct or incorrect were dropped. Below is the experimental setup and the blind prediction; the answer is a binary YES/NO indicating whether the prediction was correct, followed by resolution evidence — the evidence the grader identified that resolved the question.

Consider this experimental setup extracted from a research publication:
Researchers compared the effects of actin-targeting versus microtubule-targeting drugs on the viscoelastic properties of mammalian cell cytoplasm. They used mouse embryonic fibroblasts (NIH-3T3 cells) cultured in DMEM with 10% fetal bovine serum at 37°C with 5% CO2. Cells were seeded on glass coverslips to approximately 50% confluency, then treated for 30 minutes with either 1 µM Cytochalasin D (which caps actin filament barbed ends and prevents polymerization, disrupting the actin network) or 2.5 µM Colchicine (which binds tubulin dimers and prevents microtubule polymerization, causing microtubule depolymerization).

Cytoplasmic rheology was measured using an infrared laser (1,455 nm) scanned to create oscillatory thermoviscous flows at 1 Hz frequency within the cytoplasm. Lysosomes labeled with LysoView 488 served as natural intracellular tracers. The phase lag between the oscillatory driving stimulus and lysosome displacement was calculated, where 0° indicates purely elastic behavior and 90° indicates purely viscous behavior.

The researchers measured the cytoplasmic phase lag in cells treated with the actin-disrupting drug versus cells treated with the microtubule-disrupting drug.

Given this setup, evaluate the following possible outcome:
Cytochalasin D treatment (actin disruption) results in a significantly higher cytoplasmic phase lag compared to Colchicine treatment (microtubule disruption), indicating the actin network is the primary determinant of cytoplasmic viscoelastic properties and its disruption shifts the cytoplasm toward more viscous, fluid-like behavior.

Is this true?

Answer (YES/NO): NO